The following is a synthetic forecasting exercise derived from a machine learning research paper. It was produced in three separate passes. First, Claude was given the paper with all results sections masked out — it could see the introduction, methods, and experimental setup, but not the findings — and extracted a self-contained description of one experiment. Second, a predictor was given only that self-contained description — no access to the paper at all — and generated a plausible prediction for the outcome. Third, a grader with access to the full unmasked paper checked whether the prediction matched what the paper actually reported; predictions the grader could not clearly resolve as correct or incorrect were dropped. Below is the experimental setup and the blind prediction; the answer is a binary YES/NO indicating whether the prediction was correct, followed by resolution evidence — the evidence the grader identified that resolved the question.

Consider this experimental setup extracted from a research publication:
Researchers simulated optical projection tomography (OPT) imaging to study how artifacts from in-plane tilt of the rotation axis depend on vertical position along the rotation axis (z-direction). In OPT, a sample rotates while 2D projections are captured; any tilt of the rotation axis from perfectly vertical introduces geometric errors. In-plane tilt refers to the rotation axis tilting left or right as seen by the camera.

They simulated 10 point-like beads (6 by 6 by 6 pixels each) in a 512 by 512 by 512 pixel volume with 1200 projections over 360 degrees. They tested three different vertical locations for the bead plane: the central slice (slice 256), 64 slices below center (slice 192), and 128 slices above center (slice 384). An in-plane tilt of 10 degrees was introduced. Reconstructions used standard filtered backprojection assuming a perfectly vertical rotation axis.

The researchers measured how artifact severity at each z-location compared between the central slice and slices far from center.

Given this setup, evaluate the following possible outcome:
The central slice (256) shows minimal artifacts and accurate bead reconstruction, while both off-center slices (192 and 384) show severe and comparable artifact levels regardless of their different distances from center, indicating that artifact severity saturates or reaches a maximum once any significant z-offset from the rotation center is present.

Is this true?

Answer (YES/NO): NO